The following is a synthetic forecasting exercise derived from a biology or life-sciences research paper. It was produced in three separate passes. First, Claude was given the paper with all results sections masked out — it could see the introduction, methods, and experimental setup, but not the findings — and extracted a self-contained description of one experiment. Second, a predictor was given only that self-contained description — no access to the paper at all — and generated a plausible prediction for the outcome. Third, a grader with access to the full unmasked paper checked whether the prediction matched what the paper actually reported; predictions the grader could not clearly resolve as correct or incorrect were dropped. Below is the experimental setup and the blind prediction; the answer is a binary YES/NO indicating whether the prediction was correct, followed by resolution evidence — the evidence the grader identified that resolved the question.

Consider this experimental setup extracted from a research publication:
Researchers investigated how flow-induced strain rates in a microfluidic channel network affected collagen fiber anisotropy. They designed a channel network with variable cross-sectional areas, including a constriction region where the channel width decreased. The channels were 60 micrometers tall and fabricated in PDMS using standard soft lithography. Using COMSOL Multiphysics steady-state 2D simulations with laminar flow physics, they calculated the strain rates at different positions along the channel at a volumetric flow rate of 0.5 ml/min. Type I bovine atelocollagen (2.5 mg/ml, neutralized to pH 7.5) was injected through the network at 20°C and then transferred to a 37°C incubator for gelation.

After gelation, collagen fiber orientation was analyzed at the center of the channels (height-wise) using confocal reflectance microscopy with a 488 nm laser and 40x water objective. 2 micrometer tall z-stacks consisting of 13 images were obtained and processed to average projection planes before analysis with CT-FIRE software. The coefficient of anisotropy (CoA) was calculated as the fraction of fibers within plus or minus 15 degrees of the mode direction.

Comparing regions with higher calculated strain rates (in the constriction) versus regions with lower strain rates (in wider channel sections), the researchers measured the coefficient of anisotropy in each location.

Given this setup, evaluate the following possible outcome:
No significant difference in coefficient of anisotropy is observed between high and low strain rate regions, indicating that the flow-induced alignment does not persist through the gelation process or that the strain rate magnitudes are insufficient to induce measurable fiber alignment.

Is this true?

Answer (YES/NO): NO